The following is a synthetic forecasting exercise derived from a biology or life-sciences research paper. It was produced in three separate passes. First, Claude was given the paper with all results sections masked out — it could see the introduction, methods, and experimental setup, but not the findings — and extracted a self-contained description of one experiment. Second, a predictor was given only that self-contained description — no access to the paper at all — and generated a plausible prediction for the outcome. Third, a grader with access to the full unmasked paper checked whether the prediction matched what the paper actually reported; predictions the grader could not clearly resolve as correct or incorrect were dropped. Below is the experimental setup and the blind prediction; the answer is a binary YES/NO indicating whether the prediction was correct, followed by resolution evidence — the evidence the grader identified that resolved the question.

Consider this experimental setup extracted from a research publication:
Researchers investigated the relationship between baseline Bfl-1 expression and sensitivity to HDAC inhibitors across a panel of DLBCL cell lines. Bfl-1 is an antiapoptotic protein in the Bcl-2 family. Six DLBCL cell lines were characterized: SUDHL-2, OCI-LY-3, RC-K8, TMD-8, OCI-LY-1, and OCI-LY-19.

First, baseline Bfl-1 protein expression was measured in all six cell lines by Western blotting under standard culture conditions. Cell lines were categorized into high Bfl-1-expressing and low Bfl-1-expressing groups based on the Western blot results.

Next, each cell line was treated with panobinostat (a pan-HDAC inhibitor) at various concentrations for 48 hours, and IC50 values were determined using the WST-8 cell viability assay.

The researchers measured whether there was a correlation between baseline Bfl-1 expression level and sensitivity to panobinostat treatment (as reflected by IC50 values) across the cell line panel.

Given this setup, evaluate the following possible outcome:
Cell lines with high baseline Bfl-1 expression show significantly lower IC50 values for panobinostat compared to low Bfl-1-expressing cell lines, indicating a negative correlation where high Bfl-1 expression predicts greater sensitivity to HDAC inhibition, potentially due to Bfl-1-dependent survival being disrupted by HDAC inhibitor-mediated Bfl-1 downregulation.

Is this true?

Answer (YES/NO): YES